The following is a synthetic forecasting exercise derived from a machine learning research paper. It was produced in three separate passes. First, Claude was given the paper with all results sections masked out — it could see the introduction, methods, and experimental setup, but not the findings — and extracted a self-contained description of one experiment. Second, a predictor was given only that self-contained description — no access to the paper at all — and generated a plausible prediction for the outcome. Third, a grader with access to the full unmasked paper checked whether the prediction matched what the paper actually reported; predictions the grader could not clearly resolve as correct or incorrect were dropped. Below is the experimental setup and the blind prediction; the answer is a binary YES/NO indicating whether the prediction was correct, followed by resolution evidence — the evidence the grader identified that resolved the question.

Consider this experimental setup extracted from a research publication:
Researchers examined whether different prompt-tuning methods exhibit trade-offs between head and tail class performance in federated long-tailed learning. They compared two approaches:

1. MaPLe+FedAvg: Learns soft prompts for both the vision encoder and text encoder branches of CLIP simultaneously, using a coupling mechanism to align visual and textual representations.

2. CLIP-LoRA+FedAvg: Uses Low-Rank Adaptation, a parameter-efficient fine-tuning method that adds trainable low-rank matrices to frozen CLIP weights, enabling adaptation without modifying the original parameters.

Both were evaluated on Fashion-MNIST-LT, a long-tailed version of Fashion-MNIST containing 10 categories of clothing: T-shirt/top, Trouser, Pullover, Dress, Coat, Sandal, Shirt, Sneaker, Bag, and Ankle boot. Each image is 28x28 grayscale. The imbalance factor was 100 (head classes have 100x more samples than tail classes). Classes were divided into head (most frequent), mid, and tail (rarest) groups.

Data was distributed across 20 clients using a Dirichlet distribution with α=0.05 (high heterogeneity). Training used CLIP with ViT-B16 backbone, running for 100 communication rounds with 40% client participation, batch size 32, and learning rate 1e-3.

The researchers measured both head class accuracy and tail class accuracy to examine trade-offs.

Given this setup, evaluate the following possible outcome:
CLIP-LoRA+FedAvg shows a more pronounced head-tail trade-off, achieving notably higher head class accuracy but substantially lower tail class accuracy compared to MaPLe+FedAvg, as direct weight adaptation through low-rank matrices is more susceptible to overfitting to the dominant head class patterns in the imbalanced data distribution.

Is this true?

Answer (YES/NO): NO